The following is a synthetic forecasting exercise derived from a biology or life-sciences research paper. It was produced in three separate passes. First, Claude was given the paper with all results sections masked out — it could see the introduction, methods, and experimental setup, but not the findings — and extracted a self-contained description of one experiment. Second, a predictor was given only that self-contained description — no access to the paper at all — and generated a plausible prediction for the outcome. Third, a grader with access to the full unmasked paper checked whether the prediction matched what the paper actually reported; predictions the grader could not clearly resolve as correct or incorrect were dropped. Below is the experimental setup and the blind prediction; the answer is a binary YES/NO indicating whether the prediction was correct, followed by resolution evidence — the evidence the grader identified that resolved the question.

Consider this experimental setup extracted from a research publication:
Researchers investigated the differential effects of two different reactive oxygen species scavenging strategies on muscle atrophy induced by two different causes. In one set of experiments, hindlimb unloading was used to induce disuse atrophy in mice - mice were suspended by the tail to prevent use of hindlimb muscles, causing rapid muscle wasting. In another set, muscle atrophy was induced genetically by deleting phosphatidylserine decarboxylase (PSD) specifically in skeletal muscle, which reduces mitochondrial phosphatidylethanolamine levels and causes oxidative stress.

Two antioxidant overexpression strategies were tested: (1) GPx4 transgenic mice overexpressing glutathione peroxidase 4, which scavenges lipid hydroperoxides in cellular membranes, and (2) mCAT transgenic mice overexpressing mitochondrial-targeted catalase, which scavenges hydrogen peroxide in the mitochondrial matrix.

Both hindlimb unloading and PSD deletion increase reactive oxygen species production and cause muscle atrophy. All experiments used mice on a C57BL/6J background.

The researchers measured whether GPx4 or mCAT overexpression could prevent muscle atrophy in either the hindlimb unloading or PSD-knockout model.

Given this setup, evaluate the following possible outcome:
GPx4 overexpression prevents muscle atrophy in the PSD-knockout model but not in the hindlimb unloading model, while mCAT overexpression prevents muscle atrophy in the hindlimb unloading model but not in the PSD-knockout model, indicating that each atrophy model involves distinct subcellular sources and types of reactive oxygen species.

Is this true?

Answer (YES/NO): NO